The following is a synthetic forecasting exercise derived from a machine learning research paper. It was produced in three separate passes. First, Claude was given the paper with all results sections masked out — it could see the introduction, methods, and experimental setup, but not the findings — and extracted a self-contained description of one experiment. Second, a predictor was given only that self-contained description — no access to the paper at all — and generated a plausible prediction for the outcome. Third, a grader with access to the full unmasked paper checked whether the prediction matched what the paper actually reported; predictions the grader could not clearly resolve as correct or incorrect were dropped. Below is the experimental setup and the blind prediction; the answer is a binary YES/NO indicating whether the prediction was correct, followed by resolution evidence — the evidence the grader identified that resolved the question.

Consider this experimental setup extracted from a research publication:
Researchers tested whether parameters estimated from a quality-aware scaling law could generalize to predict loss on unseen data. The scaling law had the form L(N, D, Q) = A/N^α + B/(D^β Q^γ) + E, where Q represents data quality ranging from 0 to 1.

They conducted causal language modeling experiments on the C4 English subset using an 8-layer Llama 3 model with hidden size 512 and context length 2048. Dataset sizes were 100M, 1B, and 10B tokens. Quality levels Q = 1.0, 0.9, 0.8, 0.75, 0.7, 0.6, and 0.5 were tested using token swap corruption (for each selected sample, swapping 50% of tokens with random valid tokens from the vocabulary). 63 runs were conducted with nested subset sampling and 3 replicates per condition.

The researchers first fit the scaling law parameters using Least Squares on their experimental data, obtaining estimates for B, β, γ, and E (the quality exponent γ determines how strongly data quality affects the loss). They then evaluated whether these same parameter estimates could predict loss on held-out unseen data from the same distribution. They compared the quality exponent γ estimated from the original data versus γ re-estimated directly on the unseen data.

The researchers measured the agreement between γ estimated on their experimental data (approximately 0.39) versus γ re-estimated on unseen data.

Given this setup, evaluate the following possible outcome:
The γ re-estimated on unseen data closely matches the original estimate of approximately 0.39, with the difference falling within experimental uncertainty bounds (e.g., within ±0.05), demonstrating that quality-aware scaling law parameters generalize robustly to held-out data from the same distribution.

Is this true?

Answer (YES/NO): NO